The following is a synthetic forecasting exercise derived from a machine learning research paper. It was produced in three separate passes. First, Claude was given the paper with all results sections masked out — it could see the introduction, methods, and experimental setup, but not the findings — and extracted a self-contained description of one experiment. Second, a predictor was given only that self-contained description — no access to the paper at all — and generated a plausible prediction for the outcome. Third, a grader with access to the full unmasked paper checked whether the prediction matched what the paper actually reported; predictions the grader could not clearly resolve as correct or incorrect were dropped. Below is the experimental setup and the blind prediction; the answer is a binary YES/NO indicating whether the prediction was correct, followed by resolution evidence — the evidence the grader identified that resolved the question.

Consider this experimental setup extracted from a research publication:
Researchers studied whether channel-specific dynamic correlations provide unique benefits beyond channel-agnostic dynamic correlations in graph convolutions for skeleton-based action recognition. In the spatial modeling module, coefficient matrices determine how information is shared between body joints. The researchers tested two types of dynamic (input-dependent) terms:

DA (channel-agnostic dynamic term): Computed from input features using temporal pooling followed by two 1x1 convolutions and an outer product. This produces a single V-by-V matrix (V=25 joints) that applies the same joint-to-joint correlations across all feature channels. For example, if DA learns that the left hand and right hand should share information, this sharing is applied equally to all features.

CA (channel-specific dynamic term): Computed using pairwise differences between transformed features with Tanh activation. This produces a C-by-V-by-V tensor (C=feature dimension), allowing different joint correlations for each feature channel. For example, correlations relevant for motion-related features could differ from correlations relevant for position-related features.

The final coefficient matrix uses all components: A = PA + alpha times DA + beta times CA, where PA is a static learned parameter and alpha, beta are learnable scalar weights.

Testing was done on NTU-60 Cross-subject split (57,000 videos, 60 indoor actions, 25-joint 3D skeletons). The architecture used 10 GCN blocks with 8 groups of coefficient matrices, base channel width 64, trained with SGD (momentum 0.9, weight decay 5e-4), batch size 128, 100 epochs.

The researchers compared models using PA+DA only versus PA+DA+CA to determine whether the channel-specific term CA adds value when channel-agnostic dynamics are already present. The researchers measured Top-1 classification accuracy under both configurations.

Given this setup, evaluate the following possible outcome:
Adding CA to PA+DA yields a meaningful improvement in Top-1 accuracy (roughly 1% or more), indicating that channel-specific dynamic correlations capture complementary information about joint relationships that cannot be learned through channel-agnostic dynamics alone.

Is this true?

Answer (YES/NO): YES